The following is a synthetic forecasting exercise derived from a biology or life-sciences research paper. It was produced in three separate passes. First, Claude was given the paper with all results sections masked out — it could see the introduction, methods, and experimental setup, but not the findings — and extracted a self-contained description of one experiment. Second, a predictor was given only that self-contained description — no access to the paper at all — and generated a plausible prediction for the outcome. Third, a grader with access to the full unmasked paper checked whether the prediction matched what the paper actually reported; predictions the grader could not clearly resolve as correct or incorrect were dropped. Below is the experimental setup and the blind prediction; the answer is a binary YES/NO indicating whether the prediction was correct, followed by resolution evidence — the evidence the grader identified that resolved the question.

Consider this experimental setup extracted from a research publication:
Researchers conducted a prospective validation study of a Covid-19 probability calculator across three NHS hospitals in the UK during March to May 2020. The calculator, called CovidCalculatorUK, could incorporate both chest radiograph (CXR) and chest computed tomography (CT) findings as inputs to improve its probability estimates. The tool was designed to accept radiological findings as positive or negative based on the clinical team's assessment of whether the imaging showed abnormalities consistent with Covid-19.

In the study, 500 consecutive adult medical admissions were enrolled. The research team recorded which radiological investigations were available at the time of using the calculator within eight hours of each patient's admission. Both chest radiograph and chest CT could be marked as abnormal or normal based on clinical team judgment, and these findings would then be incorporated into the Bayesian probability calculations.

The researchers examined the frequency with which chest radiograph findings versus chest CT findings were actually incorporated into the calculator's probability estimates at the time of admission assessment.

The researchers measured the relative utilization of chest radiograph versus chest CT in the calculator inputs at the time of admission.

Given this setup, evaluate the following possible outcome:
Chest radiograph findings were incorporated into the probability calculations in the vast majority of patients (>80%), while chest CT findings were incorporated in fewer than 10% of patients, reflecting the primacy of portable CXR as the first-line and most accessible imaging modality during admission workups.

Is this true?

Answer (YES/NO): YES